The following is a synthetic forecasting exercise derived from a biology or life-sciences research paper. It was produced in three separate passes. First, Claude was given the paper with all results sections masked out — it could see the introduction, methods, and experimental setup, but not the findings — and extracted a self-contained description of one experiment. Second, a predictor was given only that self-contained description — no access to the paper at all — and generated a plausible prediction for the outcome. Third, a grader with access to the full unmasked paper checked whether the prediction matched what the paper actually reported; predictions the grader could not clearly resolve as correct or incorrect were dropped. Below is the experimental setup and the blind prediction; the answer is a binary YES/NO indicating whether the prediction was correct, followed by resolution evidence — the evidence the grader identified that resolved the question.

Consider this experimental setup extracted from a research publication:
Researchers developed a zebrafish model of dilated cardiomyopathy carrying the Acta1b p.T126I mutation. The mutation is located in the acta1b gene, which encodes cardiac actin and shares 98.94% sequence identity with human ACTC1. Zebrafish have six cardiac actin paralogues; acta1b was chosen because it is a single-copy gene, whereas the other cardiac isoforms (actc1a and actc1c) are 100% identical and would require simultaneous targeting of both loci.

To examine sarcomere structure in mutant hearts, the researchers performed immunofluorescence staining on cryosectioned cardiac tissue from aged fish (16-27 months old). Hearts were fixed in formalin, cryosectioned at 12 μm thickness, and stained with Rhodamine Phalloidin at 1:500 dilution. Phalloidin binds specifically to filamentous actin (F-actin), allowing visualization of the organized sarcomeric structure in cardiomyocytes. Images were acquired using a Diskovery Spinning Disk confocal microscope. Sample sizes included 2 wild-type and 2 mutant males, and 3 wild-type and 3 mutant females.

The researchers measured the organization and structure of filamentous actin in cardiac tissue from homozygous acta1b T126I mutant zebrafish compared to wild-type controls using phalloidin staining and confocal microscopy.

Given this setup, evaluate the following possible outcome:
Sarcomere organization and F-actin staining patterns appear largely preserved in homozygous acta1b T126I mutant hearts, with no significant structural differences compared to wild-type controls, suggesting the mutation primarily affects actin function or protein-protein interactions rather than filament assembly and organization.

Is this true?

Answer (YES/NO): NO